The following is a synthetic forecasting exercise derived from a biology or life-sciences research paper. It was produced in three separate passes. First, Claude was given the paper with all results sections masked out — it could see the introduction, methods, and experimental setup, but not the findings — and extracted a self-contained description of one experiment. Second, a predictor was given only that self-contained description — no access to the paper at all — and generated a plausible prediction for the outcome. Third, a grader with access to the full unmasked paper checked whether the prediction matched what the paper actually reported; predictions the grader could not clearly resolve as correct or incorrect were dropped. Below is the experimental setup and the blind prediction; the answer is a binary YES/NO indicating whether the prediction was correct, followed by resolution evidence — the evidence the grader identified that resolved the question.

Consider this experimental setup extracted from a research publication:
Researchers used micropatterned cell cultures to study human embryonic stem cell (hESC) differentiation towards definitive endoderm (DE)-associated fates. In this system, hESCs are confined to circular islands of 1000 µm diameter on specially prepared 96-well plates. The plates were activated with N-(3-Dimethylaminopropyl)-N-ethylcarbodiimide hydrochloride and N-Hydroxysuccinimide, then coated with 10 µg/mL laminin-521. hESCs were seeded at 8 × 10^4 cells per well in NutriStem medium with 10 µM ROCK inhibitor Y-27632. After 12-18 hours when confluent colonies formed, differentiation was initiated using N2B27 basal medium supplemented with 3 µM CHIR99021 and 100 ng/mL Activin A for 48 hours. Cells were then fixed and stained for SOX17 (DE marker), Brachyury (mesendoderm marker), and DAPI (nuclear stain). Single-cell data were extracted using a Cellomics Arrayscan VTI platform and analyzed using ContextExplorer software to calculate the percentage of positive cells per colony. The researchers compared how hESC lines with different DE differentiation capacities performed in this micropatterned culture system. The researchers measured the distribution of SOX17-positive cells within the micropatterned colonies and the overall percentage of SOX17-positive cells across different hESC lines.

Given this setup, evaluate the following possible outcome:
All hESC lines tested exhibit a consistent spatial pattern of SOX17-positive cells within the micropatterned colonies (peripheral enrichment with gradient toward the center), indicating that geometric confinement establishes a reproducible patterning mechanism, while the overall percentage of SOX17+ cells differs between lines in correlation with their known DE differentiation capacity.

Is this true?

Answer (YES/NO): NO